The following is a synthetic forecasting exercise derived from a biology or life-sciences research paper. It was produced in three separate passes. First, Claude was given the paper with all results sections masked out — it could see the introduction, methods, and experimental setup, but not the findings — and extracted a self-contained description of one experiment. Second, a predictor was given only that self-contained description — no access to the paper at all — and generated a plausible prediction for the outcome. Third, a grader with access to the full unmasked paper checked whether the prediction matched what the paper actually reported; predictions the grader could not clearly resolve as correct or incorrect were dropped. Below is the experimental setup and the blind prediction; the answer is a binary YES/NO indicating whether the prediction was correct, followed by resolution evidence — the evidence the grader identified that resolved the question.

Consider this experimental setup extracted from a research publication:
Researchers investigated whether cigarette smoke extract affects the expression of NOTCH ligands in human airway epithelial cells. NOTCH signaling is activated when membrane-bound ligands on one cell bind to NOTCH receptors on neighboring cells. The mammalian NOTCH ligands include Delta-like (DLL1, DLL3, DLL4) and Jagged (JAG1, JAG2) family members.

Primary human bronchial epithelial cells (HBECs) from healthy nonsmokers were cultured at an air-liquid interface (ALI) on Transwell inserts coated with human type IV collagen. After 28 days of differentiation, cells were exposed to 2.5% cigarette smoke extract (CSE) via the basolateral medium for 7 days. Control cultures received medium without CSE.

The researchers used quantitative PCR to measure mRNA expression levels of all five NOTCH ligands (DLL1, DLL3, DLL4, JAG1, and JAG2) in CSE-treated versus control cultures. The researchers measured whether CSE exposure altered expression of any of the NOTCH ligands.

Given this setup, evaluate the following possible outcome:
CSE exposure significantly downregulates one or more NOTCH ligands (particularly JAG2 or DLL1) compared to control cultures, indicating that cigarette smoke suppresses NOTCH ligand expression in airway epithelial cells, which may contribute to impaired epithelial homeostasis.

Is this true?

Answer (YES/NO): YES